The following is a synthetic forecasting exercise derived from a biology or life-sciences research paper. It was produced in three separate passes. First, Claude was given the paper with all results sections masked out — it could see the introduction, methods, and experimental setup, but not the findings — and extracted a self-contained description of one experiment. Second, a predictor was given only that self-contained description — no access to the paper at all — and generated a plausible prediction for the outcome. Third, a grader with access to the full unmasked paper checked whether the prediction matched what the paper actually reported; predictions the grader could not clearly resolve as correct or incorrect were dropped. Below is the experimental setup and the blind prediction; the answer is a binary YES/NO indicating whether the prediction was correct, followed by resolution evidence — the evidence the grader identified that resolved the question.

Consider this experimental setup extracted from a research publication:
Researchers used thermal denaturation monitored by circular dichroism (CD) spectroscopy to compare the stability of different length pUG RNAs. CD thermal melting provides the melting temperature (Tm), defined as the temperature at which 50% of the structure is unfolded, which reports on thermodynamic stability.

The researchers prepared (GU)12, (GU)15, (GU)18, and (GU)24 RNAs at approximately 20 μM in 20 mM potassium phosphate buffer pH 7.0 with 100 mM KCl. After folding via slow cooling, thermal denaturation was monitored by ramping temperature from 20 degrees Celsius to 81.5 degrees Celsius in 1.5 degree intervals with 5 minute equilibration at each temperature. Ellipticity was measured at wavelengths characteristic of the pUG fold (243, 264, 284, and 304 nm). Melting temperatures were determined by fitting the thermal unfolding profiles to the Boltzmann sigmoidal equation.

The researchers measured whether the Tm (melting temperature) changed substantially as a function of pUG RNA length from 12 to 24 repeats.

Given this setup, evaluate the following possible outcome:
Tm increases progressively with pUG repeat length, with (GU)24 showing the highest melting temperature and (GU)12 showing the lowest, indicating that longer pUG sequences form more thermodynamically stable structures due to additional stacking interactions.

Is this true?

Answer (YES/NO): NO